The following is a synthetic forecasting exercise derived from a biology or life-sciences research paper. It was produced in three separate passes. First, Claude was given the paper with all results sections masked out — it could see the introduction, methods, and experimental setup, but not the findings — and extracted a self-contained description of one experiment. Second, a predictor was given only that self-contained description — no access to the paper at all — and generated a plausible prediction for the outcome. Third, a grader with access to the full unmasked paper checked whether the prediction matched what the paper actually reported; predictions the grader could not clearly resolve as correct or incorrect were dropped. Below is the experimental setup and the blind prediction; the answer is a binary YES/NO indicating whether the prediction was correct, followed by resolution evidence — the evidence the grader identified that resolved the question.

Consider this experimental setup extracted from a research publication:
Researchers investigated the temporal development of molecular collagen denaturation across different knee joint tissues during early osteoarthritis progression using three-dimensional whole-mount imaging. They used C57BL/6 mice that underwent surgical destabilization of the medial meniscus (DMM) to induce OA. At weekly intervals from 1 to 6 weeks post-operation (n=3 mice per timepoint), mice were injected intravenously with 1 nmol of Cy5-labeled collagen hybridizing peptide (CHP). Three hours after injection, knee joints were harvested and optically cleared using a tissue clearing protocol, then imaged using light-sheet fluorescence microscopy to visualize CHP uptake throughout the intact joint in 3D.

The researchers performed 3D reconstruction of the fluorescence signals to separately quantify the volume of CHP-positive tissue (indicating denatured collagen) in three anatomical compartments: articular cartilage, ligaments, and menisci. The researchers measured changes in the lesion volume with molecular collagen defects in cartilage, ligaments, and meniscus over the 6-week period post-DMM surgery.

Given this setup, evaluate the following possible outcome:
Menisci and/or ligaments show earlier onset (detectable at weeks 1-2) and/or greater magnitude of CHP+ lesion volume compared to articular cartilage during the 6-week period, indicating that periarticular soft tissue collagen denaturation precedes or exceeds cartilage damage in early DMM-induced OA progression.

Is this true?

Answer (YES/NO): NO